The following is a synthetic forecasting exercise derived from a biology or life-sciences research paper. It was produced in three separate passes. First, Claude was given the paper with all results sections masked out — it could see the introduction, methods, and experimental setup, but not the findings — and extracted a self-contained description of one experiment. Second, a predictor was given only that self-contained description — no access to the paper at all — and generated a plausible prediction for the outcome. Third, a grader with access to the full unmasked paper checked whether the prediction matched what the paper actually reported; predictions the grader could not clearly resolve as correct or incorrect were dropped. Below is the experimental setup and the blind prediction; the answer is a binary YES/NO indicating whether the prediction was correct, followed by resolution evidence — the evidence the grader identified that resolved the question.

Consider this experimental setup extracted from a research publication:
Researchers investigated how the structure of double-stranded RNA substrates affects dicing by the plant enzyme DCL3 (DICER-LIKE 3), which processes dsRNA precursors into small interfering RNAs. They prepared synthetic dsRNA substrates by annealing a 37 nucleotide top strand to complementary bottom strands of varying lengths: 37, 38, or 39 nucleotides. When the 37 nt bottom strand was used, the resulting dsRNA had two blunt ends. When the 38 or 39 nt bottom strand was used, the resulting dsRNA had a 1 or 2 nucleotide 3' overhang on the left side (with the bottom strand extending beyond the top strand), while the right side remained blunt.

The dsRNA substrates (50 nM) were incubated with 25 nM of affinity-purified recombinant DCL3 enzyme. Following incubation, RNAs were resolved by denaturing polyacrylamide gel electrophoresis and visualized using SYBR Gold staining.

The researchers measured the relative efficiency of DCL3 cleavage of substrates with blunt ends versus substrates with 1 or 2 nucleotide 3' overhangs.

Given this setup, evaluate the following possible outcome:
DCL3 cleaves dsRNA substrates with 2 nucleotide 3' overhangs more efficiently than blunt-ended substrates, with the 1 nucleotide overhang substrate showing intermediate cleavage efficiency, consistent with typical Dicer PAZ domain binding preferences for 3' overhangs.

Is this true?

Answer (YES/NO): NO